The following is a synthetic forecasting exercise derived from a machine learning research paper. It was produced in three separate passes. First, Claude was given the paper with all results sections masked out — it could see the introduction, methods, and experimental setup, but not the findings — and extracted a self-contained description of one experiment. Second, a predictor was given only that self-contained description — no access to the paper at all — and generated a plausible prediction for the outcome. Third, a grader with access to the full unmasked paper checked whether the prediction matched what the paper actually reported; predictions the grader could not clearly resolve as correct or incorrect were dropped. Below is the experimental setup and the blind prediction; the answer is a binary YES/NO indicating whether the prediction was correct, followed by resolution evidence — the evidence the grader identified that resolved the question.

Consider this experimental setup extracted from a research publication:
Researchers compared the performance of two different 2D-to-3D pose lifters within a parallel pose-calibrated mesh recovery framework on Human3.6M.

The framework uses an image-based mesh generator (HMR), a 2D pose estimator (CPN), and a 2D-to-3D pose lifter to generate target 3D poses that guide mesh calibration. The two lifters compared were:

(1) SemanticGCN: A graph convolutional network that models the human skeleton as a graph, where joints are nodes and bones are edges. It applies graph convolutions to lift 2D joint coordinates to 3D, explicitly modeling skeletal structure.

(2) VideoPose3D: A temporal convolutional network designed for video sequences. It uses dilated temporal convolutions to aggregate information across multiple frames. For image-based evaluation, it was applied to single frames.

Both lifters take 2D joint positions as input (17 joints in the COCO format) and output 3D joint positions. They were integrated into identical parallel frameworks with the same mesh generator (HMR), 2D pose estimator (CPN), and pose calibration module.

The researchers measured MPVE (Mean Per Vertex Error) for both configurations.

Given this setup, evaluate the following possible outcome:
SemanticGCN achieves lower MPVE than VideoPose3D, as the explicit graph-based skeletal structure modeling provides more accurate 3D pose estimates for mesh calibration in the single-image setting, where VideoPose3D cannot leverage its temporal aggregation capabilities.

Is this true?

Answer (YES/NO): NO